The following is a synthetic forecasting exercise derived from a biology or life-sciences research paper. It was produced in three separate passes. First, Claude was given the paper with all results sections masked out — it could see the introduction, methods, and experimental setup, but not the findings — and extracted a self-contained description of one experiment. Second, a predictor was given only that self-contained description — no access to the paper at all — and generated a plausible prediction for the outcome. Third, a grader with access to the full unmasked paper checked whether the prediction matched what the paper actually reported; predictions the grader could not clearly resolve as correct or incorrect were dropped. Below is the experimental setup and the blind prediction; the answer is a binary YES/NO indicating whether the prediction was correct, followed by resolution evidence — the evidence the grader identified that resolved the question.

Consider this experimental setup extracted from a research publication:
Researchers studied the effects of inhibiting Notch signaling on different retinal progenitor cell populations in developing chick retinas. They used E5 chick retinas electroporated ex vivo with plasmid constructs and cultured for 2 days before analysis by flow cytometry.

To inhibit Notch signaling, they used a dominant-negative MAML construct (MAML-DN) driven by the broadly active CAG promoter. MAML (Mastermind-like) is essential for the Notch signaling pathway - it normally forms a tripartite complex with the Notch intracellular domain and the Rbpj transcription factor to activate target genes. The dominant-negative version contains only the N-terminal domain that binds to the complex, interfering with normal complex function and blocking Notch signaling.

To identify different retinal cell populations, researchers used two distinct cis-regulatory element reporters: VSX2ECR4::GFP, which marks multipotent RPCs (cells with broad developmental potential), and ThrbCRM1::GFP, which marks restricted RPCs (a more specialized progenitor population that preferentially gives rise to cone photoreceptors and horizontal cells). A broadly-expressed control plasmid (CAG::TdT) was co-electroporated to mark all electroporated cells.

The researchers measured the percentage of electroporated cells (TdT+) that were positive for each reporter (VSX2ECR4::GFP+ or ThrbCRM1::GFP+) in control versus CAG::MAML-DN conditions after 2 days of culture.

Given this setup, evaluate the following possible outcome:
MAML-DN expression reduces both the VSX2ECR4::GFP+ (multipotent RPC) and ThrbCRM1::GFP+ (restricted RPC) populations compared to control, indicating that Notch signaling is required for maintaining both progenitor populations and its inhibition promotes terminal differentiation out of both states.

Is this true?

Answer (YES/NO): NO